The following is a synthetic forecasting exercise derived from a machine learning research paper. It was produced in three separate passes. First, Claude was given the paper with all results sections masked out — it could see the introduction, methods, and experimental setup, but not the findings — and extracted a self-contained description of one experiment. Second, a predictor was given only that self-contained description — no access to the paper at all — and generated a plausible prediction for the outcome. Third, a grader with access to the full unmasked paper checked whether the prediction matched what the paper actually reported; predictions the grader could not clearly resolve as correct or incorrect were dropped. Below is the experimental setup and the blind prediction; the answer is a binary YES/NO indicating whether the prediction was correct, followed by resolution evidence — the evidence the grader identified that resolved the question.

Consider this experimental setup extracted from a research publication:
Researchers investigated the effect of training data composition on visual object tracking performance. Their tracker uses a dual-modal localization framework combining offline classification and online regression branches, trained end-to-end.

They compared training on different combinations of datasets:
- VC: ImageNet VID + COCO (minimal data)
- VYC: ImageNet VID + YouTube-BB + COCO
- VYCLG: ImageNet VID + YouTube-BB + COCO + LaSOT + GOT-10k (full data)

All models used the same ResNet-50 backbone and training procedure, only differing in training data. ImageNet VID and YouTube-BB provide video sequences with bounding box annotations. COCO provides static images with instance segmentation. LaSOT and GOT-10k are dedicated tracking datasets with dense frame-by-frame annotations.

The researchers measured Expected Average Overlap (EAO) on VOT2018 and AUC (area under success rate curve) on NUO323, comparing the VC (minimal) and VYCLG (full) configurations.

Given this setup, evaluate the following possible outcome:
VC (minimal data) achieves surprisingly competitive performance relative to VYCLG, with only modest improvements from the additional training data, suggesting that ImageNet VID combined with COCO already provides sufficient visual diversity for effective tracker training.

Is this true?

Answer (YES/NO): YES